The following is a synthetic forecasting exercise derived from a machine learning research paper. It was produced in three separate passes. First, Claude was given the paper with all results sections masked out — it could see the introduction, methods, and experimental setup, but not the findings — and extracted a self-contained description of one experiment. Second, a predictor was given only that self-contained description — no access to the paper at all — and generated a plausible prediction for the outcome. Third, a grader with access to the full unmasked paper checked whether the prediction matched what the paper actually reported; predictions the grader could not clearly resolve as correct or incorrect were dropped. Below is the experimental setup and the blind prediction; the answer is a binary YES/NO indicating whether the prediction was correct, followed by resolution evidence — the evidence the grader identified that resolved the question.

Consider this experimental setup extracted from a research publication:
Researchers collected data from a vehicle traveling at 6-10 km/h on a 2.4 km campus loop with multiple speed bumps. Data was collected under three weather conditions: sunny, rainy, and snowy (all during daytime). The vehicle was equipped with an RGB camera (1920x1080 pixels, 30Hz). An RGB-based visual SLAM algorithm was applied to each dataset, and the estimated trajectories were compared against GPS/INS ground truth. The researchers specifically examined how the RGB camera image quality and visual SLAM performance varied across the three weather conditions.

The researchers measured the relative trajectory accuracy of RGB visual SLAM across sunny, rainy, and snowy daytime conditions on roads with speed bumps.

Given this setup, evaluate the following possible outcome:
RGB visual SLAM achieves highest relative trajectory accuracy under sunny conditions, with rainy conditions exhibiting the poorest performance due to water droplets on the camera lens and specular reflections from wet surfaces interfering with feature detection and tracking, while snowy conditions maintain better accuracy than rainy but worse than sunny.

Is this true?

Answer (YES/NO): NO